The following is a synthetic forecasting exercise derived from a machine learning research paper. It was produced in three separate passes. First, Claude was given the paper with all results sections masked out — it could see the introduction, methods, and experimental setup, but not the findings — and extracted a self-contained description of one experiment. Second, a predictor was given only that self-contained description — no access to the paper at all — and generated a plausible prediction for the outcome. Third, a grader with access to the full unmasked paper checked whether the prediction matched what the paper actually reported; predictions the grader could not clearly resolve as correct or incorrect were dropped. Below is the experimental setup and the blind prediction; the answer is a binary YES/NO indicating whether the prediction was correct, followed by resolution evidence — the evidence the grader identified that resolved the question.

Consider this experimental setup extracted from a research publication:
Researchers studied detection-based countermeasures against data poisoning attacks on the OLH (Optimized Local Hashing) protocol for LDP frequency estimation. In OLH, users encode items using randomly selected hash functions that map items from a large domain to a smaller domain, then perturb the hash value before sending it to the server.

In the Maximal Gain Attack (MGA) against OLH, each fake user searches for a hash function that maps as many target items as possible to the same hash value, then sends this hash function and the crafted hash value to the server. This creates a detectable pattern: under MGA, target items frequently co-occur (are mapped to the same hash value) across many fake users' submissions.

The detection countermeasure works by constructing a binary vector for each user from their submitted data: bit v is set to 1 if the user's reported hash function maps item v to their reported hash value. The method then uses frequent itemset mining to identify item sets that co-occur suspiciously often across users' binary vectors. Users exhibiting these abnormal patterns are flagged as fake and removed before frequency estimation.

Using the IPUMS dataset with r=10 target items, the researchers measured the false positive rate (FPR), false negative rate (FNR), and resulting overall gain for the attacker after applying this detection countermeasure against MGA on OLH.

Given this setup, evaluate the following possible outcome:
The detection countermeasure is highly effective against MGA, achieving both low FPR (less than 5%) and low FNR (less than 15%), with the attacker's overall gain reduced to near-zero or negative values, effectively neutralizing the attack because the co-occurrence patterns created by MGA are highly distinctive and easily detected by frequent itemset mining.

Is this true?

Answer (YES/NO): NO